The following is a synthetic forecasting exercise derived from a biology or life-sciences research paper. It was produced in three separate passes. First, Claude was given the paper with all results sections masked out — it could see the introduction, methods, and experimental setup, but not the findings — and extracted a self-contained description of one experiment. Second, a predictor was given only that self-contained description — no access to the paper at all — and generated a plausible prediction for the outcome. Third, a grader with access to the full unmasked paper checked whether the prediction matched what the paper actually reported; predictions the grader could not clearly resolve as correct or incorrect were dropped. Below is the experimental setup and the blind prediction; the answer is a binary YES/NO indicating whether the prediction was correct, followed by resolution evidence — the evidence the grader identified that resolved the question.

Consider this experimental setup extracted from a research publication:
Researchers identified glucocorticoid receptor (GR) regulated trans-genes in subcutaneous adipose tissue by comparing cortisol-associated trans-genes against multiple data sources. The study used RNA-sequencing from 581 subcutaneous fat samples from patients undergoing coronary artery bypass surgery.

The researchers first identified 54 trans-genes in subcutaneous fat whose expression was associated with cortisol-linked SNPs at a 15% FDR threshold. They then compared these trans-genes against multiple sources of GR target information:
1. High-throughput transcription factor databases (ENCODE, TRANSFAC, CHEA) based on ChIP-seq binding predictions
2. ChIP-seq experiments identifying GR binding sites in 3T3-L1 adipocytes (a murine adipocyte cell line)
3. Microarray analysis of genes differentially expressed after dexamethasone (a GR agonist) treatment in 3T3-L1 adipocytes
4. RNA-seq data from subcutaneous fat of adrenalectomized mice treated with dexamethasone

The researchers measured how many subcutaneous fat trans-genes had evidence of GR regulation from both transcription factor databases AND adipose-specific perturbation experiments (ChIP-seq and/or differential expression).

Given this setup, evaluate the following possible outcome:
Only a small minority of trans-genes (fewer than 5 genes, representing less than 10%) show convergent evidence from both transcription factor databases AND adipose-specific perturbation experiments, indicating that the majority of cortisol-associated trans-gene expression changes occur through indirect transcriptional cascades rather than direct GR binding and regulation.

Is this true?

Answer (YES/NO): NO